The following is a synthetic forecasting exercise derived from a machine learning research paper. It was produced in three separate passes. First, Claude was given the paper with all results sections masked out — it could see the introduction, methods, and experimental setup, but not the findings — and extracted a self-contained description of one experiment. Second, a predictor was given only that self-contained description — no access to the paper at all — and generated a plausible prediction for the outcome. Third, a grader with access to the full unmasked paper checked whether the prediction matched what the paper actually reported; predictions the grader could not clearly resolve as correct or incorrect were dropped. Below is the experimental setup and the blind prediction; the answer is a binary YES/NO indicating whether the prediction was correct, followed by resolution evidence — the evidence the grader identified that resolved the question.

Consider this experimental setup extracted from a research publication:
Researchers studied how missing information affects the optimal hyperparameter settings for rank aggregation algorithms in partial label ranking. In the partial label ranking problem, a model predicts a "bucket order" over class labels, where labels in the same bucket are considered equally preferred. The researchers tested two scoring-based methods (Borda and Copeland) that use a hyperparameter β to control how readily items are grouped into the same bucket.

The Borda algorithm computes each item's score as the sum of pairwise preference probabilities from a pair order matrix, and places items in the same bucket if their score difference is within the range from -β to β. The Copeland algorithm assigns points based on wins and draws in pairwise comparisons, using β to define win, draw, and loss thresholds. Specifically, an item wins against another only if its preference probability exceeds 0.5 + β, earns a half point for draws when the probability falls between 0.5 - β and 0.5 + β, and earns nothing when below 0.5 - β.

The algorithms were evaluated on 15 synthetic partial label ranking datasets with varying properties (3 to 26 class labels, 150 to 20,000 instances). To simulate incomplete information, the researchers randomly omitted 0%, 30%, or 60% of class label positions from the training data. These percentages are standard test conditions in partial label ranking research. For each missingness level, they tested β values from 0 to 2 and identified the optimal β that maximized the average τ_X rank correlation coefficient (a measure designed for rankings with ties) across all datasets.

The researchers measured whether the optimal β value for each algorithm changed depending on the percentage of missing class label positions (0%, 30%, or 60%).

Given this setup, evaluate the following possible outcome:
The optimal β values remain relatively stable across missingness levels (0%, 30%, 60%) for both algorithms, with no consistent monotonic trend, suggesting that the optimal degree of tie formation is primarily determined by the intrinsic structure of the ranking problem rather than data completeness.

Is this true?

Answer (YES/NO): YES